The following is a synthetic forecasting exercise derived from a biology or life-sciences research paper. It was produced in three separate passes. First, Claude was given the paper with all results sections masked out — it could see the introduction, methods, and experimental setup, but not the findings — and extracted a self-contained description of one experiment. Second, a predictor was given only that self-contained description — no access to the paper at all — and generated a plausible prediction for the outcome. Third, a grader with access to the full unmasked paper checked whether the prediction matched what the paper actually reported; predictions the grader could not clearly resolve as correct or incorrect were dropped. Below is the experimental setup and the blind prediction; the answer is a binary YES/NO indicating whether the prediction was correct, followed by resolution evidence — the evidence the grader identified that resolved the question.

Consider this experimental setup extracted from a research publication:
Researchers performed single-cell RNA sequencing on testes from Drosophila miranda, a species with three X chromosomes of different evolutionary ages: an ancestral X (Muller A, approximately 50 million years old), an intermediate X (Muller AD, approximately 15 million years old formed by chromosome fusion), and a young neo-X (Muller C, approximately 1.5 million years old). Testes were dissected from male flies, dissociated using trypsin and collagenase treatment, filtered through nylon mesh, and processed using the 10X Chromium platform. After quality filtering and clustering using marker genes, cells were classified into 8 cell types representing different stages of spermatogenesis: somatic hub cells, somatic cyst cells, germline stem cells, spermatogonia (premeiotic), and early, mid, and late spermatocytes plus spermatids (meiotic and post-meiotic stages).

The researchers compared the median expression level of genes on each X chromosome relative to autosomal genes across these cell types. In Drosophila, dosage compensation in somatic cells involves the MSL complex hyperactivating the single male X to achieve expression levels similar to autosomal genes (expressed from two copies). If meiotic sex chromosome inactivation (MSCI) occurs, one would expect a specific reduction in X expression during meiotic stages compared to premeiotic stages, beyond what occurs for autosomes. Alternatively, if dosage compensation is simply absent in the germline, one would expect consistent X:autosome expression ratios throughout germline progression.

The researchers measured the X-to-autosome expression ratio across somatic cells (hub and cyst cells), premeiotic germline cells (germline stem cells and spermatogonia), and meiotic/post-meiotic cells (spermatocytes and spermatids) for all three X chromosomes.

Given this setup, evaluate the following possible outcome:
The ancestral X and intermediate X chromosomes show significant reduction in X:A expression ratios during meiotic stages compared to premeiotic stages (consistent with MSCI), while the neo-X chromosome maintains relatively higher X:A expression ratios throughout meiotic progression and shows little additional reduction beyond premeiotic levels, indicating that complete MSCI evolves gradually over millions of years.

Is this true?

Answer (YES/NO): NO